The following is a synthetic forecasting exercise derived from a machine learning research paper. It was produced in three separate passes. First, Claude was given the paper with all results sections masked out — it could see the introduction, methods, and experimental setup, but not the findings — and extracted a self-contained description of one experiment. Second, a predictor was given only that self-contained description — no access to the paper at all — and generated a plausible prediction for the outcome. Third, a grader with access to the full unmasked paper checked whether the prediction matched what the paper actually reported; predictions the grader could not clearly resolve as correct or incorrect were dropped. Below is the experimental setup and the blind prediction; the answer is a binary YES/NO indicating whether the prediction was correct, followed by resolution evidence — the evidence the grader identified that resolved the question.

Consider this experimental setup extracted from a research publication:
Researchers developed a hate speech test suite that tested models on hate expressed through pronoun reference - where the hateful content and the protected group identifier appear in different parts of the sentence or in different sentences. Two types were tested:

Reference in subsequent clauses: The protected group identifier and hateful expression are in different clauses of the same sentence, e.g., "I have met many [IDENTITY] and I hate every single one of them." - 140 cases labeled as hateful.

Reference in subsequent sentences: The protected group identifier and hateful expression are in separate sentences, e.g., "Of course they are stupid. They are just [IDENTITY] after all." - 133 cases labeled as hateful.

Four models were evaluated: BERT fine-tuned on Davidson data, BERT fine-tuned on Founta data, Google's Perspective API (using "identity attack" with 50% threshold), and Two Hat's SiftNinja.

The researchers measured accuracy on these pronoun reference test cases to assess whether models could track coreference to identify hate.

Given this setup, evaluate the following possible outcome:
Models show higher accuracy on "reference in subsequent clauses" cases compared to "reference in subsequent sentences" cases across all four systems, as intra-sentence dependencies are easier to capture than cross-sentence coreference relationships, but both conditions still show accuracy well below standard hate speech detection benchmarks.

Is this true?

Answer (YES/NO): NO